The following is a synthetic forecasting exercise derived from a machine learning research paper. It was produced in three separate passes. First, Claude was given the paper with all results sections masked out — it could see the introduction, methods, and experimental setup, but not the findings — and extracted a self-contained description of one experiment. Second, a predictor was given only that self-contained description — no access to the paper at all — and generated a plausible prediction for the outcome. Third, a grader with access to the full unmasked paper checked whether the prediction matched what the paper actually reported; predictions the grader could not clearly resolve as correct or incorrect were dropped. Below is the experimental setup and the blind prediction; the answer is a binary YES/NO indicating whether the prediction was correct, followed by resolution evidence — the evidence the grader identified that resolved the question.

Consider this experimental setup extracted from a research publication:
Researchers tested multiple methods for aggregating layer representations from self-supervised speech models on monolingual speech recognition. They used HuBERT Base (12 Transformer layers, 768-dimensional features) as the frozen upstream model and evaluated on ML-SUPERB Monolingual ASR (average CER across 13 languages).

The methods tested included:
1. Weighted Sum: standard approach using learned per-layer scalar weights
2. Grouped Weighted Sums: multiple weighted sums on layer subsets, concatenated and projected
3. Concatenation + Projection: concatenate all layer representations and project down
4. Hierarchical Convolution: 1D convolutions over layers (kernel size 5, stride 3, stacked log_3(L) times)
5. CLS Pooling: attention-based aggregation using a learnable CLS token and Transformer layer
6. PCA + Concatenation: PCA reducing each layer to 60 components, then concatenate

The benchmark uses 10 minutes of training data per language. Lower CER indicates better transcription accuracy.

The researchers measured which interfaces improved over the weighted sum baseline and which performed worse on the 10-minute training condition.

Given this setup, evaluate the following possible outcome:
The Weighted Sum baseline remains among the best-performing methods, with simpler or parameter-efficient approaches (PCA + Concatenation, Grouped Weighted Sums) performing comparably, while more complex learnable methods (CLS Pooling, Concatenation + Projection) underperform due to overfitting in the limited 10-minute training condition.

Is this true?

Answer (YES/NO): NO